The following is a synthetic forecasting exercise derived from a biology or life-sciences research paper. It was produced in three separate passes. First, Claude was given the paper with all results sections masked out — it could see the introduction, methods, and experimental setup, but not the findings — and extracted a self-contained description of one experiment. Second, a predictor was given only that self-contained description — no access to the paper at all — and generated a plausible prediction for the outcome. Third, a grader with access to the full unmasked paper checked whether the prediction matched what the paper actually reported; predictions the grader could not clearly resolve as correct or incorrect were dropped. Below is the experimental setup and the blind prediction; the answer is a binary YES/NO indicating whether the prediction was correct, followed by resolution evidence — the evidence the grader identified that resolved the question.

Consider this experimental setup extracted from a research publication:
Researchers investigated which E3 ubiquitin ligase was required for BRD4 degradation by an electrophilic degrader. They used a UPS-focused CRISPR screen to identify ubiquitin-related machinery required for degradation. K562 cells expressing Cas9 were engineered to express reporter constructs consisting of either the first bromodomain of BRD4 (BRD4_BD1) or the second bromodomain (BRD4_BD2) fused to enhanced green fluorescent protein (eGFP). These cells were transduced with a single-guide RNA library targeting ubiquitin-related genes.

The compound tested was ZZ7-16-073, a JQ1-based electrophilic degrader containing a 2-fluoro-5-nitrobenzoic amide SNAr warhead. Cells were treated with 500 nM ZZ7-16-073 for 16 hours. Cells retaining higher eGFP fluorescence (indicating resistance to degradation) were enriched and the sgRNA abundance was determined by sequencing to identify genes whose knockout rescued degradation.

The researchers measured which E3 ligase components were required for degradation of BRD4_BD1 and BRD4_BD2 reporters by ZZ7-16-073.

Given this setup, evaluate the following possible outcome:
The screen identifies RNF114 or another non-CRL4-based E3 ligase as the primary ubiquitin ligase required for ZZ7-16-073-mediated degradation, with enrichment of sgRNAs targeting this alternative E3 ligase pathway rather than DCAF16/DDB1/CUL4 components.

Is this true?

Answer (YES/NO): NO